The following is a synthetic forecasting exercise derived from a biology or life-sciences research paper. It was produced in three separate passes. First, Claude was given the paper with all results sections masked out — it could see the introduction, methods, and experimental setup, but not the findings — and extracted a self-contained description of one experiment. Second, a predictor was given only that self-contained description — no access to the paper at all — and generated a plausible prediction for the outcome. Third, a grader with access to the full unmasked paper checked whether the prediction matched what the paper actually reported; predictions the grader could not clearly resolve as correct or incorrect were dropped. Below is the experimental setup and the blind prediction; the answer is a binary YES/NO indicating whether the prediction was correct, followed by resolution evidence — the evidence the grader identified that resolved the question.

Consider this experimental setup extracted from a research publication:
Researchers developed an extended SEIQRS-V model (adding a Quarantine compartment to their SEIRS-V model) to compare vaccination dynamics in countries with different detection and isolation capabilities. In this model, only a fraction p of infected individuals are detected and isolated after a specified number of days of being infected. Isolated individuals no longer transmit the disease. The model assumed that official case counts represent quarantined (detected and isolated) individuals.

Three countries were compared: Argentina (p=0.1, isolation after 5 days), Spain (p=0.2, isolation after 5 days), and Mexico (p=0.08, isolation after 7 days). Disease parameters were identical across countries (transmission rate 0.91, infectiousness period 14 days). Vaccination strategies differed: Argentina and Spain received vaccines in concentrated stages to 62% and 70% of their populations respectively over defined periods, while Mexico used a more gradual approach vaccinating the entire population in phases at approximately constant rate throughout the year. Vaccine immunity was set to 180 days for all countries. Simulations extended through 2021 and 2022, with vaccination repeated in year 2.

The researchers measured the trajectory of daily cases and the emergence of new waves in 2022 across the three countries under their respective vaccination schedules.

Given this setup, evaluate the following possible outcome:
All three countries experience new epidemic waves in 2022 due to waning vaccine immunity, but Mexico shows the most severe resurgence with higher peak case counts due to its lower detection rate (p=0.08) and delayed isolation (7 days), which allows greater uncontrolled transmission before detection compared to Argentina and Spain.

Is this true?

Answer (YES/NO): NO